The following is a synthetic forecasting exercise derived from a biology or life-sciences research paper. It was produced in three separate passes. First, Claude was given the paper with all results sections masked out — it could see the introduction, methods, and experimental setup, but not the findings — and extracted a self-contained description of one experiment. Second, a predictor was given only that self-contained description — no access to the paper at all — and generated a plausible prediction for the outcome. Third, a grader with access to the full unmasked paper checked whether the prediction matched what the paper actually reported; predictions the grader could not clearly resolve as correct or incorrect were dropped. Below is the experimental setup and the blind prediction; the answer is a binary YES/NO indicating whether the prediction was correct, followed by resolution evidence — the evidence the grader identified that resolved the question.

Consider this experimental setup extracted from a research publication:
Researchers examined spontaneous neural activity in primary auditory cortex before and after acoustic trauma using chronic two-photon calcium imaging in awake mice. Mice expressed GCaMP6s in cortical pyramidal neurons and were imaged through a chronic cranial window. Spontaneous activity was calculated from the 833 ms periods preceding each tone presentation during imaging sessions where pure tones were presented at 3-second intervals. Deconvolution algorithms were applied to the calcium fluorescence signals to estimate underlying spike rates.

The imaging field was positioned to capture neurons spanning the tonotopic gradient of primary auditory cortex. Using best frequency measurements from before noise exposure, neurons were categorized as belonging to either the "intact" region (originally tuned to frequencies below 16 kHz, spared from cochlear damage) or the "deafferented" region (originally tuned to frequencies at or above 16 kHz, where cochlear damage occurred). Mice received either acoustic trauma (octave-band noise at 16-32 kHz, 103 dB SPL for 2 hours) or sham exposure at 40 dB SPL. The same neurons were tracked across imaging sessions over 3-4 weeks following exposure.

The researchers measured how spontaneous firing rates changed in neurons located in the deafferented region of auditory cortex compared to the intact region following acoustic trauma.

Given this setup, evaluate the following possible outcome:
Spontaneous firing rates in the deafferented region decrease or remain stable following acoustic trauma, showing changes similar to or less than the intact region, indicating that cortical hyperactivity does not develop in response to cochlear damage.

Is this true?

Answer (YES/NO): NO